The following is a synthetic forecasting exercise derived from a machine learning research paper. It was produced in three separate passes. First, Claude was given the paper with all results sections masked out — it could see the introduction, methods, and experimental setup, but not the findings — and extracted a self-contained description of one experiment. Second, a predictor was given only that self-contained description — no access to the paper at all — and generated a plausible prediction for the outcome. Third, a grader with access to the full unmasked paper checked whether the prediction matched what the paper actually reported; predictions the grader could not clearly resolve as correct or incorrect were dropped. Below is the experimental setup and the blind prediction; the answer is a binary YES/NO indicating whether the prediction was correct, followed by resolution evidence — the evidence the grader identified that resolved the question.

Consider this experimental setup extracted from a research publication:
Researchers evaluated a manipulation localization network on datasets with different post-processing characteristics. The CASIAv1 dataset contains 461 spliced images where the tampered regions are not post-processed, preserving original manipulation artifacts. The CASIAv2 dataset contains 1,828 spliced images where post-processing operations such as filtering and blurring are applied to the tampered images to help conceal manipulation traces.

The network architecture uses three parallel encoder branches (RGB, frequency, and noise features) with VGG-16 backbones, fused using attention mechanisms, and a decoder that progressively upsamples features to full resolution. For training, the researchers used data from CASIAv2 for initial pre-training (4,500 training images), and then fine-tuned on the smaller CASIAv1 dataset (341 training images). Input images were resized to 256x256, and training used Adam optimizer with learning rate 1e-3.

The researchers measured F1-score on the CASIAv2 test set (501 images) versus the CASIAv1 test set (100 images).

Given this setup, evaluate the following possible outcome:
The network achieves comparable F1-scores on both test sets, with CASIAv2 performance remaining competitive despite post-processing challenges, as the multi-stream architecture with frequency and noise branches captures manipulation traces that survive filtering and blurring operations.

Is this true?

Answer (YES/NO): NO